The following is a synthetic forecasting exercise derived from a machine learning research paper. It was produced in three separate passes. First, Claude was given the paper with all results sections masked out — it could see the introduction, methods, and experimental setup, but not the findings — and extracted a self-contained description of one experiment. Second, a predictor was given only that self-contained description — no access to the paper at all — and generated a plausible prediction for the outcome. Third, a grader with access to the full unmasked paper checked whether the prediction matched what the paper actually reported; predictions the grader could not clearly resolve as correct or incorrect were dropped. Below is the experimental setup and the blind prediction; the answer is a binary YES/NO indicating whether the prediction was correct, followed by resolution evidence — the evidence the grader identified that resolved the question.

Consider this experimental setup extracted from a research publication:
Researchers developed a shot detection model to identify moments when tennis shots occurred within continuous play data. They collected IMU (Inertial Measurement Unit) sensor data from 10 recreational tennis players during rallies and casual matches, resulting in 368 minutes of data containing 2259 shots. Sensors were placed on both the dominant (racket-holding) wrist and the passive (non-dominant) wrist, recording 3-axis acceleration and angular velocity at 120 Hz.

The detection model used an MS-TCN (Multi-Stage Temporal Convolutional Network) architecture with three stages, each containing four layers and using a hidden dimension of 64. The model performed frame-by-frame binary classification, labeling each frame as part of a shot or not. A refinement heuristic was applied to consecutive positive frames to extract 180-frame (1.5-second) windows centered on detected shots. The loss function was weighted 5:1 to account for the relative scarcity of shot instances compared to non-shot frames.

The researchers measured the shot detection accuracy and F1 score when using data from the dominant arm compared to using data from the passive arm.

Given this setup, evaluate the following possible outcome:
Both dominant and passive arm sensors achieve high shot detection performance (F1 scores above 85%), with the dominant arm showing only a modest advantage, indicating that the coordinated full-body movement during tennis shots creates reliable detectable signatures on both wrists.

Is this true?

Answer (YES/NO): NO